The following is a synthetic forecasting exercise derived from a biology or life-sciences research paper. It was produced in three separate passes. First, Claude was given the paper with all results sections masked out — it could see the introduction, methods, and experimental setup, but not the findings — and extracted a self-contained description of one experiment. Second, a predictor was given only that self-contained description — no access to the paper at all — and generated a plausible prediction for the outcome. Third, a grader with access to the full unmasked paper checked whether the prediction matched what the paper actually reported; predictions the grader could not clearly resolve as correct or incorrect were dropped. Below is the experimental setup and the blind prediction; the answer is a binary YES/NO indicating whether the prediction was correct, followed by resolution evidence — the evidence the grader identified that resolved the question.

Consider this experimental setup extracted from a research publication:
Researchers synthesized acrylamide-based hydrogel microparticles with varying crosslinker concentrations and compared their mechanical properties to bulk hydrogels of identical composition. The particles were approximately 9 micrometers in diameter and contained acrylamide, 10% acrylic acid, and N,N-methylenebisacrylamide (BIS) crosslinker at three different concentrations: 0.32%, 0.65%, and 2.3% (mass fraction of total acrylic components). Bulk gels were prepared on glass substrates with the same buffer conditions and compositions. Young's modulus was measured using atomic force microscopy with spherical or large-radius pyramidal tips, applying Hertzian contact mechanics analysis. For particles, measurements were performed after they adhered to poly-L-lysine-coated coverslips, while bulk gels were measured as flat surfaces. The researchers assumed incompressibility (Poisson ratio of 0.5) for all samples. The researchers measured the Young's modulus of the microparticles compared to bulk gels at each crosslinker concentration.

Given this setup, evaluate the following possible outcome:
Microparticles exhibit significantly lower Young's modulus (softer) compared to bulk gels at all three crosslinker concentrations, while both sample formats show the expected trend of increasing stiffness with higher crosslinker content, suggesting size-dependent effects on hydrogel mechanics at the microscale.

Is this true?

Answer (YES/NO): YES